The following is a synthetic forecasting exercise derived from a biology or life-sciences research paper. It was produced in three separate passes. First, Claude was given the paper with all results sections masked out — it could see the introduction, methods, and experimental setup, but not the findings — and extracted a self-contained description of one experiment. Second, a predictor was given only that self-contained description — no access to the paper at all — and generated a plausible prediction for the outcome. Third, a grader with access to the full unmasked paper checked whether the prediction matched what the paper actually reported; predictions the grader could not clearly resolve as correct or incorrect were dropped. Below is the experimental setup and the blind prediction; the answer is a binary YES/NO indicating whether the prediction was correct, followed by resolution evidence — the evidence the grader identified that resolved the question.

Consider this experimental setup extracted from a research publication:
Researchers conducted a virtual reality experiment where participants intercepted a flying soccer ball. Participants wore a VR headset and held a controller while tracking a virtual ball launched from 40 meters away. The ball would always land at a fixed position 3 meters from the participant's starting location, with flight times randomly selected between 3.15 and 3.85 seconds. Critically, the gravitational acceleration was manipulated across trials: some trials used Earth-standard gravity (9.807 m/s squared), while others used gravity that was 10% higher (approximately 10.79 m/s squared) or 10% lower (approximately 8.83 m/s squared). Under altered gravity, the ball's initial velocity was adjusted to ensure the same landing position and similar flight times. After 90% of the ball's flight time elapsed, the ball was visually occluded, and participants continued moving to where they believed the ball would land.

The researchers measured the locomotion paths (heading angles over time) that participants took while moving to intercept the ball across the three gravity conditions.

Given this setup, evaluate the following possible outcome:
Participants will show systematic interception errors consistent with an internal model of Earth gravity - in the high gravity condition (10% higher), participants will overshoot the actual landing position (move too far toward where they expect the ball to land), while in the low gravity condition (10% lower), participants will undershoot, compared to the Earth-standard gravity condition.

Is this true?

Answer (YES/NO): NO